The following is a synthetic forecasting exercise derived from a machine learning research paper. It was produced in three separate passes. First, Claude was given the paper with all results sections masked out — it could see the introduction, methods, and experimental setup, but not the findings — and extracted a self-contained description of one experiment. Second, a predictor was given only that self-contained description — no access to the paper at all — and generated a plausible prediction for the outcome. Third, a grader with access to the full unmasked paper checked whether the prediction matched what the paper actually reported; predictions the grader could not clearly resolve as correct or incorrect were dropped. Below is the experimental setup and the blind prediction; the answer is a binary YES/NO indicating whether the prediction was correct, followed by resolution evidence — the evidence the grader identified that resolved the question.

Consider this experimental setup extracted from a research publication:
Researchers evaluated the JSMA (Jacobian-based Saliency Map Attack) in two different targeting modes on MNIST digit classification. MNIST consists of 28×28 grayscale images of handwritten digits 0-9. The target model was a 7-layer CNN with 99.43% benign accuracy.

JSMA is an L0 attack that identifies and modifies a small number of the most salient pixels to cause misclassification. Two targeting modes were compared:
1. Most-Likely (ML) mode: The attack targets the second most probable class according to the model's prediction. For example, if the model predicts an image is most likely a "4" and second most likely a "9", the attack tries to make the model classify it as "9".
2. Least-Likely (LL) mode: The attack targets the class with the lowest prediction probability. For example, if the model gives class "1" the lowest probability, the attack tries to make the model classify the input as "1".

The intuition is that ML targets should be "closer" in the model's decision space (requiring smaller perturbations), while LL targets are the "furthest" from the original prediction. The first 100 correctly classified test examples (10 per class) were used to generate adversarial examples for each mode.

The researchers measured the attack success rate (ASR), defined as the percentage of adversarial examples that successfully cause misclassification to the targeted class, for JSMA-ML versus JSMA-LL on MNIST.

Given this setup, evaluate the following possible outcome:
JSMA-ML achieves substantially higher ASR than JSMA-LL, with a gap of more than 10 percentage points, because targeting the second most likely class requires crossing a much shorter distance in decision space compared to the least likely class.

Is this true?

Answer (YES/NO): YES